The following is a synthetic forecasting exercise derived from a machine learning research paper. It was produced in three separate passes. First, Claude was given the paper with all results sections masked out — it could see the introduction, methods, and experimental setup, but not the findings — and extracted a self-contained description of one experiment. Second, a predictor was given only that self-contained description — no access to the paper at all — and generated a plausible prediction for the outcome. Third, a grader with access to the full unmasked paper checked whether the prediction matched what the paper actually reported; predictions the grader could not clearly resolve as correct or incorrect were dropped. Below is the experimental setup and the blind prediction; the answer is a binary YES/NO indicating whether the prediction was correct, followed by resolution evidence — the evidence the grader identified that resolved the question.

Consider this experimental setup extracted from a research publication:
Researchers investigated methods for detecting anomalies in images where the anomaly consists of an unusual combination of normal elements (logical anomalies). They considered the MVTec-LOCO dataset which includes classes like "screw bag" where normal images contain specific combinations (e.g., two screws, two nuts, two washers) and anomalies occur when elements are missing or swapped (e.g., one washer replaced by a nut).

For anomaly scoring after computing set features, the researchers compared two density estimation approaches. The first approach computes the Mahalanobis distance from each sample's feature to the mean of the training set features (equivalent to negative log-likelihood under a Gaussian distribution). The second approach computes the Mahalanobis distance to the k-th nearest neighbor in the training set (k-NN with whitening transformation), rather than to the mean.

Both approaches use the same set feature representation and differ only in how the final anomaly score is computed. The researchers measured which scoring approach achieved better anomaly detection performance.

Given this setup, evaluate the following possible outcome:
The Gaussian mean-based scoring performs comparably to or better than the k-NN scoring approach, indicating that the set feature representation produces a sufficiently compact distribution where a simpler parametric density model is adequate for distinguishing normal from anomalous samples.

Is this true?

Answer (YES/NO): NO